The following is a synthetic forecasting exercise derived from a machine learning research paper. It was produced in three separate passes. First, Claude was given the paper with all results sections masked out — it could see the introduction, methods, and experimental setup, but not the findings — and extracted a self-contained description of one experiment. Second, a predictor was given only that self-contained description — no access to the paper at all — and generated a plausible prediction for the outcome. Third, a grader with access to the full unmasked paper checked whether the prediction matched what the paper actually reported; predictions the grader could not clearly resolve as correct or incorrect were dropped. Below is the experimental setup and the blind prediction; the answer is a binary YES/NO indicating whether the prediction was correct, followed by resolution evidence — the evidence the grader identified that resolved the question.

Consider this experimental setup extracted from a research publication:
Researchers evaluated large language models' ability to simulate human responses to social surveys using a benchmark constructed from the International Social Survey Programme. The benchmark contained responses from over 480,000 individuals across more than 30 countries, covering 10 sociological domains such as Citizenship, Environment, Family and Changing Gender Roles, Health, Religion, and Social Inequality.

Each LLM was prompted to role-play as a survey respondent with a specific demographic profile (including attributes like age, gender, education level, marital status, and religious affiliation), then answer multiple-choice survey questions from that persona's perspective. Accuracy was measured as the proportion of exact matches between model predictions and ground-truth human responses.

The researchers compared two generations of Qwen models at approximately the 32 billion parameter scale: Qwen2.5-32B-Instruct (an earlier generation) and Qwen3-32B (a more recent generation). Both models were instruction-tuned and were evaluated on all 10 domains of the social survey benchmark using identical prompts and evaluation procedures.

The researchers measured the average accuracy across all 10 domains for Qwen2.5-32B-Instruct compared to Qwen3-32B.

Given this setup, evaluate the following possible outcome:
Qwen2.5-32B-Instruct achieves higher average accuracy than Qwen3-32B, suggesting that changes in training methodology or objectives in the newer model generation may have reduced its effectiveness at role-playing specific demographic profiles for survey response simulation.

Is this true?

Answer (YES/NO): YES